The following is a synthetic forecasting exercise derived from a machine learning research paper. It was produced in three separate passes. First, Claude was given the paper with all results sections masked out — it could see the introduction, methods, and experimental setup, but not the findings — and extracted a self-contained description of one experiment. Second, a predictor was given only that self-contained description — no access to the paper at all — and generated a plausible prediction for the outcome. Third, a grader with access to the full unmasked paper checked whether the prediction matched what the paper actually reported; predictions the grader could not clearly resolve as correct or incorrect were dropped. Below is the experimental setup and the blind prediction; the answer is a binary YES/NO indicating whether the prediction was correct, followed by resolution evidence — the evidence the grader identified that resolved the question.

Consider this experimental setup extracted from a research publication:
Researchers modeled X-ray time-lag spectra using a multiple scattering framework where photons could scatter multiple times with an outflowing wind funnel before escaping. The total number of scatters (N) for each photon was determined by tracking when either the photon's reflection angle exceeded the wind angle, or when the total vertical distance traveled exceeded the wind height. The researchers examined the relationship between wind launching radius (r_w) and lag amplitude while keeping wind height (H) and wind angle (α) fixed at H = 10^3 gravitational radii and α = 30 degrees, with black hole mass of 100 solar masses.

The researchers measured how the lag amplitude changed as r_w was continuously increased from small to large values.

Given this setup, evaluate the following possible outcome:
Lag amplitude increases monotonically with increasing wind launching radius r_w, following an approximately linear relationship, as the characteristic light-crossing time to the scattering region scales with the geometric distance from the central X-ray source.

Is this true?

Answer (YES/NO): NO